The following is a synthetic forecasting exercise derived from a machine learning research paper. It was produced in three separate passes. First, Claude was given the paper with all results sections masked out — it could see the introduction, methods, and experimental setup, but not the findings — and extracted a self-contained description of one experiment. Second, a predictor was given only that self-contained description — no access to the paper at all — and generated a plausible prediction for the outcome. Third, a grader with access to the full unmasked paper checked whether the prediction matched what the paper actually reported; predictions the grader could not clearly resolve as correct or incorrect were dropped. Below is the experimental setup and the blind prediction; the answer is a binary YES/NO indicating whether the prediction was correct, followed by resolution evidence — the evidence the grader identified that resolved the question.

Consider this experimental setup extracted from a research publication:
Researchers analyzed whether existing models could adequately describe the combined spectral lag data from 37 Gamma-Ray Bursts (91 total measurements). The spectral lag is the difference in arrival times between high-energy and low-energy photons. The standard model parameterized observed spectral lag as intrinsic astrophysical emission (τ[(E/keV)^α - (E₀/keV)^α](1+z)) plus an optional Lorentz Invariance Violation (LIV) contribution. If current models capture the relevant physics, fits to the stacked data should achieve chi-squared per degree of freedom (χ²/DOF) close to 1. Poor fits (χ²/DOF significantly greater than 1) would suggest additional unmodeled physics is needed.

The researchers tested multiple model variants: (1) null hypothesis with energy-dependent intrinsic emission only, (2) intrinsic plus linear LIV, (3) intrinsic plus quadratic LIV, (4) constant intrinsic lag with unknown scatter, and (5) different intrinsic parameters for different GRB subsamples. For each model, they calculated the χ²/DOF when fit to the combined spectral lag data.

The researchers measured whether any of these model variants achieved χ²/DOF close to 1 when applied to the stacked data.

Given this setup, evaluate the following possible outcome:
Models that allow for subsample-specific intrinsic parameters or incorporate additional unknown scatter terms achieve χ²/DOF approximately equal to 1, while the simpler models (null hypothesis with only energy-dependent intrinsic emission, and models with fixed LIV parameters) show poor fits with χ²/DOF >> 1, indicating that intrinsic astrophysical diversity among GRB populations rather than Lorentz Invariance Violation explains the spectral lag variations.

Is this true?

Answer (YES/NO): NO